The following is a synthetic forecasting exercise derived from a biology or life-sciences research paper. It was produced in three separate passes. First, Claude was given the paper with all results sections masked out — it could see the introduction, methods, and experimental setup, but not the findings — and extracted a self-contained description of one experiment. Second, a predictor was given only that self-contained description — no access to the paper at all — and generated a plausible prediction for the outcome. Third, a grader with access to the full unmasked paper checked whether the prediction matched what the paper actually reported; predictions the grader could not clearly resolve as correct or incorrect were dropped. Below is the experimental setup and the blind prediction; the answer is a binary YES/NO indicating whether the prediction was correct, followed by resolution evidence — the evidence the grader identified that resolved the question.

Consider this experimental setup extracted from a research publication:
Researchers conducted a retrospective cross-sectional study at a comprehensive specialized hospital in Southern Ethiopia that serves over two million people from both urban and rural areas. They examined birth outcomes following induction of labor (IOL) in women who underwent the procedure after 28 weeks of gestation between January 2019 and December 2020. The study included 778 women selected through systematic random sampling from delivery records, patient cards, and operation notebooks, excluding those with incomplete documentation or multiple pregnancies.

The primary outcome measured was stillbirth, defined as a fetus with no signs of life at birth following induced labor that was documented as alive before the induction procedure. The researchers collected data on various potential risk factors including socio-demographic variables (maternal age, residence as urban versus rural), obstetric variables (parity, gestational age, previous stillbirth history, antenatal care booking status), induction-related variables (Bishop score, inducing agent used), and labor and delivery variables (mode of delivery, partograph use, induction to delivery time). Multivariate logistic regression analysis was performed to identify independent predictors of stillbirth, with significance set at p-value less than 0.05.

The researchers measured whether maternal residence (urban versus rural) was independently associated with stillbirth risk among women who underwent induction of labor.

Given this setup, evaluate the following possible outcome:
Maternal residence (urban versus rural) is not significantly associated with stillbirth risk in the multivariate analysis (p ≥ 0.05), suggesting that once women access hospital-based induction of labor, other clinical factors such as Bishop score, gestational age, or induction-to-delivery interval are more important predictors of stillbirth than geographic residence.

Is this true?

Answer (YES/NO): NO